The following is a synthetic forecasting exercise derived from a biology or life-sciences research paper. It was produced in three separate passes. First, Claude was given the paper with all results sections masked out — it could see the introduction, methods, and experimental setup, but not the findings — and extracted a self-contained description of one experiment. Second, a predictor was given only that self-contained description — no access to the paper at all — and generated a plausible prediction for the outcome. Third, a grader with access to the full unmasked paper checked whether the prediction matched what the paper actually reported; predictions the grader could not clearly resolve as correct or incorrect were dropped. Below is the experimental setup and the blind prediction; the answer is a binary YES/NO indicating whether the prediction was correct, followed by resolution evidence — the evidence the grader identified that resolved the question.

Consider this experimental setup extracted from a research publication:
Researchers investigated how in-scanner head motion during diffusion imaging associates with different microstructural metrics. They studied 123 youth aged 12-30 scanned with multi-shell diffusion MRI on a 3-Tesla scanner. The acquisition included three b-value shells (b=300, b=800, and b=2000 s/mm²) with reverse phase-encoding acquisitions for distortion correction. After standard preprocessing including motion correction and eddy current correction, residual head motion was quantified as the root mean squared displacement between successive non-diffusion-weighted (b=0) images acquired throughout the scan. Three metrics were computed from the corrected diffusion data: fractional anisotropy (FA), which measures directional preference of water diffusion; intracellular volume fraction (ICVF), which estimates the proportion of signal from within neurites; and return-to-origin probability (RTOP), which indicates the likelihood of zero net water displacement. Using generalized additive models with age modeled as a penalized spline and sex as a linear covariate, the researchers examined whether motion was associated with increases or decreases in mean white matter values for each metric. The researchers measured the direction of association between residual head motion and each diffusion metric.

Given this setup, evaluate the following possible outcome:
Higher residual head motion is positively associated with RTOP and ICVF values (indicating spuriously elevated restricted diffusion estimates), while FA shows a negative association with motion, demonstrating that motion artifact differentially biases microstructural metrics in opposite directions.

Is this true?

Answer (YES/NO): NO